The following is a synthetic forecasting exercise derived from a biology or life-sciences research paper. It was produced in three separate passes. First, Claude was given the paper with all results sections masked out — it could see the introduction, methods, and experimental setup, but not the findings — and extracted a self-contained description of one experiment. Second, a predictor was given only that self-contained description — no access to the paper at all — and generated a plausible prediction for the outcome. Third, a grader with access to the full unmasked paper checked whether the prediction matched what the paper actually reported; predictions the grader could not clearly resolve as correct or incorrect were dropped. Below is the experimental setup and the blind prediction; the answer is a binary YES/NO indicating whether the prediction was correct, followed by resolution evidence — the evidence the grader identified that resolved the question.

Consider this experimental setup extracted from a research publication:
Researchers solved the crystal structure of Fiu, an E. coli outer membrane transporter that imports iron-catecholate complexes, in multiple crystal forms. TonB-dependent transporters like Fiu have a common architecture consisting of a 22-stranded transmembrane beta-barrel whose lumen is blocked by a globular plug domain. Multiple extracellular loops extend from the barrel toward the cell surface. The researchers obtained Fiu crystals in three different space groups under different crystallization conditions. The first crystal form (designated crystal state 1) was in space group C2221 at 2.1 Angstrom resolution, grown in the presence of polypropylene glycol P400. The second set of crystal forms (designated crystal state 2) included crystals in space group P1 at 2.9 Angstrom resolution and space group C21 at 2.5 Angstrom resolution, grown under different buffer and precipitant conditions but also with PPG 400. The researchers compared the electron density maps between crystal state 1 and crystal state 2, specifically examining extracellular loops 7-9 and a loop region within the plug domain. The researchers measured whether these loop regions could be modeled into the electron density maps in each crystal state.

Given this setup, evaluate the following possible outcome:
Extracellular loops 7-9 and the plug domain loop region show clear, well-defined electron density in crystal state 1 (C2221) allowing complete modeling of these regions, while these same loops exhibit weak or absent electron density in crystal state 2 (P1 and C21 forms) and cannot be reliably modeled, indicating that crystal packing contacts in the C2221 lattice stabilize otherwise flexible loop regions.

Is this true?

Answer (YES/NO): NO